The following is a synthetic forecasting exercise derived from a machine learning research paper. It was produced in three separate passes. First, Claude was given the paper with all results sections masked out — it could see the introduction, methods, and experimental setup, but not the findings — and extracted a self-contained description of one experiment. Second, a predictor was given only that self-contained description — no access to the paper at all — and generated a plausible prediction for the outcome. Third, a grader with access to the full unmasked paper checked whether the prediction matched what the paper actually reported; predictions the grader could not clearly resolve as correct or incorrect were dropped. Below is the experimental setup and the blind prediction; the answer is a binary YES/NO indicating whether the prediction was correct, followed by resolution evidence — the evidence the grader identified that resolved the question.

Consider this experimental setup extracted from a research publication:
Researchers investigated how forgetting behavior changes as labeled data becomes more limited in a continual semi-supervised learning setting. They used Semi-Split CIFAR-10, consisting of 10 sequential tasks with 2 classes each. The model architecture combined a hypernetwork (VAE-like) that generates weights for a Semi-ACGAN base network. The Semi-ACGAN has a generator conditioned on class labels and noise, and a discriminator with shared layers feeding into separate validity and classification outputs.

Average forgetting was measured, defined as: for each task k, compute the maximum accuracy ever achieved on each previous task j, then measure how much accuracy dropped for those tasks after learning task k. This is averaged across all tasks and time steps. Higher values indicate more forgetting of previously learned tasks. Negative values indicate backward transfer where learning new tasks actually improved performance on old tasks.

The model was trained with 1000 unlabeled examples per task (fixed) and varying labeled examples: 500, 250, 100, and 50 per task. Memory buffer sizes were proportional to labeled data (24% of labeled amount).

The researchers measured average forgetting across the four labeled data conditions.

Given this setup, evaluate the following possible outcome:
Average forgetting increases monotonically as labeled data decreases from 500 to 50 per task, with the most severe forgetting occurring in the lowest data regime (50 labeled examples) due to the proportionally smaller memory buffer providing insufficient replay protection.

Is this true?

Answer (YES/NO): YES